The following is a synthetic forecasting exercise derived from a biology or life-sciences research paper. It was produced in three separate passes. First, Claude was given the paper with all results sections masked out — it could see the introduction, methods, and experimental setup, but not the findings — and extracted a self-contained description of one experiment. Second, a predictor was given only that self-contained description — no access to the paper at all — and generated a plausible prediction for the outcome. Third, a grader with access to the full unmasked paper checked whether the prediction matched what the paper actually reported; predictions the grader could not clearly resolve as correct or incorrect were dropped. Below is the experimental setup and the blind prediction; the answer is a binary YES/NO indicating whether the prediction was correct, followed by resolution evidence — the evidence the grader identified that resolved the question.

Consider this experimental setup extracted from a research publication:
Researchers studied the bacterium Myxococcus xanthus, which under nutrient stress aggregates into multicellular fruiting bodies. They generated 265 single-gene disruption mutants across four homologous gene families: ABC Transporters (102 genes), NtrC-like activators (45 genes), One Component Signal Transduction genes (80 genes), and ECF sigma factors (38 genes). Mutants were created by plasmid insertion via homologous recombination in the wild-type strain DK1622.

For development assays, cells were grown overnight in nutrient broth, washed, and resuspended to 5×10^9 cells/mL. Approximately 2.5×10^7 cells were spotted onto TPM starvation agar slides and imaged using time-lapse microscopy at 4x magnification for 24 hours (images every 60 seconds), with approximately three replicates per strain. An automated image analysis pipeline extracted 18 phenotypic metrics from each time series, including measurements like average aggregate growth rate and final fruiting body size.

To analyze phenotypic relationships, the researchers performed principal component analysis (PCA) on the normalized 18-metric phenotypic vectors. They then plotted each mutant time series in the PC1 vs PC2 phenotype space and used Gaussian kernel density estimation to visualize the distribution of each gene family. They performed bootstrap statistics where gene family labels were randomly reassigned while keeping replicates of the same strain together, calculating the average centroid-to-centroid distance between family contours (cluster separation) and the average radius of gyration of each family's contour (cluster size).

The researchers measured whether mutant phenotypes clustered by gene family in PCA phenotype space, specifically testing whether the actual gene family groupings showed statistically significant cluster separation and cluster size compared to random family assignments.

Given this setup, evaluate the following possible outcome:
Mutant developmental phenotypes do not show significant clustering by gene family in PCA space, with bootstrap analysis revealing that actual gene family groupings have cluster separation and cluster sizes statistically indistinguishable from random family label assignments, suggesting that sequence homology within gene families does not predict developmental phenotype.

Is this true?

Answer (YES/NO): NO